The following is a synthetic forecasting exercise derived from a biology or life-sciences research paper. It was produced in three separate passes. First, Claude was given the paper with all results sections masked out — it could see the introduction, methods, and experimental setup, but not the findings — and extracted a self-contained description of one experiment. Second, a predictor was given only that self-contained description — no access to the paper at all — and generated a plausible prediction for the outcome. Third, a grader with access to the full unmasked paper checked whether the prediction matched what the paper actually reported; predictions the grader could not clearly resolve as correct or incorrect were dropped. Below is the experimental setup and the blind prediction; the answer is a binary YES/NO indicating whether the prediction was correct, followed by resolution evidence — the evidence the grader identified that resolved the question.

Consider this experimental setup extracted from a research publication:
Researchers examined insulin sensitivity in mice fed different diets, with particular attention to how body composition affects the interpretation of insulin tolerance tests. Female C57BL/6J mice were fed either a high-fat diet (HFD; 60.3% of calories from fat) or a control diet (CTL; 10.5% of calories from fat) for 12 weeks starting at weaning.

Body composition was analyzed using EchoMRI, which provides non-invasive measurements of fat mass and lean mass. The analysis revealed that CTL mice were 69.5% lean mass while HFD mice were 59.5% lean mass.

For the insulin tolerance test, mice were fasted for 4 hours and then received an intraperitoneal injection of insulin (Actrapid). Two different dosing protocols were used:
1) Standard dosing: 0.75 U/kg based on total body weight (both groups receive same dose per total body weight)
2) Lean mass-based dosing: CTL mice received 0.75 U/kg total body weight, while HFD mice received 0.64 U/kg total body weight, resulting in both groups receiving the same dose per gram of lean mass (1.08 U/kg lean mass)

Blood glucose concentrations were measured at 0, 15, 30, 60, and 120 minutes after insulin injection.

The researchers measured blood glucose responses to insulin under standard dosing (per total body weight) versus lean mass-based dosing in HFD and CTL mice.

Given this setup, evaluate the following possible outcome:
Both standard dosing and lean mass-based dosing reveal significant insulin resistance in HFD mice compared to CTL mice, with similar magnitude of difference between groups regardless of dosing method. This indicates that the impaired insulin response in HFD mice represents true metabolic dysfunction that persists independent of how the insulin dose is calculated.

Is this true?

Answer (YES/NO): NO